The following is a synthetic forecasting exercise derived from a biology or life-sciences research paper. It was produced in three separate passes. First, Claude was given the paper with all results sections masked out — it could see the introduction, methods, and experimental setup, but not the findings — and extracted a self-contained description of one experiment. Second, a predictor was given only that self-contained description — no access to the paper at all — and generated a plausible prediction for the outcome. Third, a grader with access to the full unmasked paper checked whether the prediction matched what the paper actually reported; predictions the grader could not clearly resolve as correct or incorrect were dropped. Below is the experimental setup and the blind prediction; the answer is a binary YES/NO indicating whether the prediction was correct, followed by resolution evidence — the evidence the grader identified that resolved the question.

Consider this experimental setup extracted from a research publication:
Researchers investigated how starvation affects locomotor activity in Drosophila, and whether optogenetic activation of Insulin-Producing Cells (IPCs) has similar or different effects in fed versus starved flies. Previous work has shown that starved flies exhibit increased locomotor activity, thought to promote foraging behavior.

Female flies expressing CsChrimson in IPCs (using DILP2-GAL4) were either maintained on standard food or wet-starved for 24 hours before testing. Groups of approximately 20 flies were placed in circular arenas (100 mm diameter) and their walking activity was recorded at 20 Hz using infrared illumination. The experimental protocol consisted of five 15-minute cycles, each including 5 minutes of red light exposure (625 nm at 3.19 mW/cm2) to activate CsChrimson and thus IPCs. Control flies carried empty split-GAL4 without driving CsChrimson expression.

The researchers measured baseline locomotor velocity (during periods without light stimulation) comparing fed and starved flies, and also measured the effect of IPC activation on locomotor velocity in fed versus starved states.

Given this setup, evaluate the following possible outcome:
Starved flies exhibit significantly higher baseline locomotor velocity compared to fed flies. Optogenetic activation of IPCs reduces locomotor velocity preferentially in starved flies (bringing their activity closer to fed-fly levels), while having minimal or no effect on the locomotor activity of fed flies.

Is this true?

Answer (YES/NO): YES